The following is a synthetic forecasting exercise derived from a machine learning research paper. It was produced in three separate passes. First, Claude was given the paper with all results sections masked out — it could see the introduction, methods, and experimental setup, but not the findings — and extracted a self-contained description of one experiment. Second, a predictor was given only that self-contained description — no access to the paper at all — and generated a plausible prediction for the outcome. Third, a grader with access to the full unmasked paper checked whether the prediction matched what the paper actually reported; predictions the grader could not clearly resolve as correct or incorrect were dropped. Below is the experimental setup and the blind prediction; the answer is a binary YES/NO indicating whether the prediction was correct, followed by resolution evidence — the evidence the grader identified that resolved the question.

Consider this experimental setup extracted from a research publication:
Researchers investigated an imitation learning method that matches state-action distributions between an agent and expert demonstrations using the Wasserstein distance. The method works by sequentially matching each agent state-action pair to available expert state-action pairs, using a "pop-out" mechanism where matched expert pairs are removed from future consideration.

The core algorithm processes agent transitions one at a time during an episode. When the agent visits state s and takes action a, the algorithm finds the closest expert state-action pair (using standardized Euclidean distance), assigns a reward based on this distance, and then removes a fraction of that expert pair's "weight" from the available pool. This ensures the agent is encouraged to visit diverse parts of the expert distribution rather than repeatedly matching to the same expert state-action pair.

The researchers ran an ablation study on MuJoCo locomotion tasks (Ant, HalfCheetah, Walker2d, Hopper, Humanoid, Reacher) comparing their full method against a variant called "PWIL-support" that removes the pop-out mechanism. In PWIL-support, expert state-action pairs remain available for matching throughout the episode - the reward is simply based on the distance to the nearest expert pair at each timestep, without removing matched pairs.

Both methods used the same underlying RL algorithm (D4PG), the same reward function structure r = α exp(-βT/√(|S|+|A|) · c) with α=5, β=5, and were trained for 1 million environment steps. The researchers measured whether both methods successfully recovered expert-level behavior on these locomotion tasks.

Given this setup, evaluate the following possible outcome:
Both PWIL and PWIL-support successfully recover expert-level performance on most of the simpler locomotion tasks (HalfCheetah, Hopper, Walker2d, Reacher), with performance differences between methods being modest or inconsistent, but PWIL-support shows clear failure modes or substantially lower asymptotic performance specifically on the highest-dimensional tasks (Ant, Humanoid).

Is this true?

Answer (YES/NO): NO